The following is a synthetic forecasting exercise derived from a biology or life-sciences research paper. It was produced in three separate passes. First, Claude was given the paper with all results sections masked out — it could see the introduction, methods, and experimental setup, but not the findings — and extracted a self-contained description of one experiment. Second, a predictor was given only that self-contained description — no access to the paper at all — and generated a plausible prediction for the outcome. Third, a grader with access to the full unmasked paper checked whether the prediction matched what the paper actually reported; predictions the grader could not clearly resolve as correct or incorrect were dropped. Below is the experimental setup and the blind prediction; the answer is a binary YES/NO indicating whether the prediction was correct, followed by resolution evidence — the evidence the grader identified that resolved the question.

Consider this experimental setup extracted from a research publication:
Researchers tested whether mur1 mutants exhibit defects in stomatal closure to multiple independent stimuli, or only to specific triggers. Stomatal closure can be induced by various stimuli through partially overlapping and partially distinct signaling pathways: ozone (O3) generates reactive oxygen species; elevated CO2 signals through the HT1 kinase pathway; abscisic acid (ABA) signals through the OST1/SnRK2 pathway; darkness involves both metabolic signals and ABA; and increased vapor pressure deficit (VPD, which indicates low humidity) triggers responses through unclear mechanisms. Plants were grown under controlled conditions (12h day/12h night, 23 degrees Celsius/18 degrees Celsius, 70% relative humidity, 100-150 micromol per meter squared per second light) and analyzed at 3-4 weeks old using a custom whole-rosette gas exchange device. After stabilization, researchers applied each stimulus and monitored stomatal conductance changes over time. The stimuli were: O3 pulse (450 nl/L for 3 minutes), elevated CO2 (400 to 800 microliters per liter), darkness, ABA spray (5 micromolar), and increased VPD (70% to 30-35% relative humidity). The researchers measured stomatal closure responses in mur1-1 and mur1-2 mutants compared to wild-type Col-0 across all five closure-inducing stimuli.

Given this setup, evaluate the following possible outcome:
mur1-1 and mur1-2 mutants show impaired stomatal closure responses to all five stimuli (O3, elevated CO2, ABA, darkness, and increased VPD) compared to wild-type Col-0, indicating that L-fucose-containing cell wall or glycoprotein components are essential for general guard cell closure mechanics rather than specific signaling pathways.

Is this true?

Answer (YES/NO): NO